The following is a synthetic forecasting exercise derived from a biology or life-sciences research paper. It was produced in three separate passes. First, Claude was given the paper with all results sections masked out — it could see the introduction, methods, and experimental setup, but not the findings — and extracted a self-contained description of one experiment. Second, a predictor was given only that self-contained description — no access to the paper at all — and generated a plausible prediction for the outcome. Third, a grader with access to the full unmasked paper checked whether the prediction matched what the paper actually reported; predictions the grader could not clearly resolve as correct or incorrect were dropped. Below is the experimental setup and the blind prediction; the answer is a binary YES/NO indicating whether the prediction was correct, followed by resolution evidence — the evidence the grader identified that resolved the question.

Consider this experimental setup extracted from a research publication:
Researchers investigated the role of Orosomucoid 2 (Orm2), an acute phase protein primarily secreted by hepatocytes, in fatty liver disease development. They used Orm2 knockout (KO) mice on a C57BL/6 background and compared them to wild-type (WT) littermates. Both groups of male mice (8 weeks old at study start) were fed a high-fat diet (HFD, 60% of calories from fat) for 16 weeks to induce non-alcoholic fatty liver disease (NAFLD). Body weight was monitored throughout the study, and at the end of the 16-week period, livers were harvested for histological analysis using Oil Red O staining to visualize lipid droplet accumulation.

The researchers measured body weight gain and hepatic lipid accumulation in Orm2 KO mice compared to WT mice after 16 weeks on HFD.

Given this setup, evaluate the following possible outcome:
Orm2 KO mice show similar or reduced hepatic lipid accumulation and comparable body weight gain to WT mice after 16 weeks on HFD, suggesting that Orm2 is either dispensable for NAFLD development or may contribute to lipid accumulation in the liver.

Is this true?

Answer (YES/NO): NO